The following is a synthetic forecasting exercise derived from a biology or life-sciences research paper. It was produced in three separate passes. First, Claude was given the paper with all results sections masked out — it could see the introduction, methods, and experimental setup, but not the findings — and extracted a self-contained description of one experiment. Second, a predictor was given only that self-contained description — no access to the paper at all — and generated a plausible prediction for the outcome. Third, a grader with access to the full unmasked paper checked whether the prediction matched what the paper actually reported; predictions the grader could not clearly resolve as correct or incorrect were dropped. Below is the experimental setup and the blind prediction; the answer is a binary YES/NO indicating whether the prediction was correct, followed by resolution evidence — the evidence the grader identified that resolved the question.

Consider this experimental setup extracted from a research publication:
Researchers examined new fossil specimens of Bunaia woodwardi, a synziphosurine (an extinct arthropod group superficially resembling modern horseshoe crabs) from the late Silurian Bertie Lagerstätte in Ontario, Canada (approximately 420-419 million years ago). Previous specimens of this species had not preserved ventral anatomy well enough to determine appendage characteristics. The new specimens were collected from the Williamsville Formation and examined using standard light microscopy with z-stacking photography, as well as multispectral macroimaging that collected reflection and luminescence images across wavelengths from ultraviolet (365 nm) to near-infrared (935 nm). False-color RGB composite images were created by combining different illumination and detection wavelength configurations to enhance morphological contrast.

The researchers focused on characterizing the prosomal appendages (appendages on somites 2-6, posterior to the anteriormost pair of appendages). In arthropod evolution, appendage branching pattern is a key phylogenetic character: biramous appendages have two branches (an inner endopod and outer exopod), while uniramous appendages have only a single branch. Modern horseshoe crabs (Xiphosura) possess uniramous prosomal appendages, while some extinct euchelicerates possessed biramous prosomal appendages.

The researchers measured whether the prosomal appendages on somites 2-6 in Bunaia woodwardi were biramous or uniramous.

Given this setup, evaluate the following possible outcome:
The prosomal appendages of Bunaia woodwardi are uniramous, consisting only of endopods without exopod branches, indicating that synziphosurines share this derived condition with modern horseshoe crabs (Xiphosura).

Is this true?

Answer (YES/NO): NO